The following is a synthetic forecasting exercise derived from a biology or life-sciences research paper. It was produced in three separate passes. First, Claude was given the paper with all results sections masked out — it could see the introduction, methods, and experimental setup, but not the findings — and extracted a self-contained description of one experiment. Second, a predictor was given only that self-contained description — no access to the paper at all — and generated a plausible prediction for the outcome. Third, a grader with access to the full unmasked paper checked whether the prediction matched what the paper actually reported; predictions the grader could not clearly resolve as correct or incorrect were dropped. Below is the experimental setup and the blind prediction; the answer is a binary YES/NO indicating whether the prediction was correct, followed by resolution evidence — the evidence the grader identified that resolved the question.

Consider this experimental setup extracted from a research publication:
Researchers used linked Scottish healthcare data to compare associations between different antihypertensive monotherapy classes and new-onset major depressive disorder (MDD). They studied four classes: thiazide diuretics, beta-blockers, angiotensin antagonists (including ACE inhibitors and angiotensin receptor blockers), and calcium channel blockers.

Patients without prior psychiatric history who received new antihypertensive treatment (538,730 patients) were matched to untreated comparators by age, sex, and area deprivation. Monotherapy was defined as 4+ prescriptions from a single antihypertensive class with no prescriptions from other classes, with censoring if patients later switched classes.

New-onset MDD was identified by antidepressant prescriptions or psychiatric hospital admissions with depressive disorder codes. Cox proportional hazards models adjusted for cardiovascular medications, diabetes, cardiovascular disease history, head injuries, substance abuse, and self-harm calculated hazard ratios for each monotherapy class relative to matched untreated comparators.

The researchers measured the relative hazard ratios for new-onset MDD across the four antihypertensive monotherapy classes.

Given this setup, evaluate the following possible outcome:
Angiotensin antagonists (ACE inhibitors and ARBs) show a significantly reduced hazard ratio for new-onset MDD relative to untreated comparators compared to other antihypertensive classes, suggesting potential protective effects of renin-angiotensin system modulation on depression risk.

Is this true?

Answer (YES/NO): NO